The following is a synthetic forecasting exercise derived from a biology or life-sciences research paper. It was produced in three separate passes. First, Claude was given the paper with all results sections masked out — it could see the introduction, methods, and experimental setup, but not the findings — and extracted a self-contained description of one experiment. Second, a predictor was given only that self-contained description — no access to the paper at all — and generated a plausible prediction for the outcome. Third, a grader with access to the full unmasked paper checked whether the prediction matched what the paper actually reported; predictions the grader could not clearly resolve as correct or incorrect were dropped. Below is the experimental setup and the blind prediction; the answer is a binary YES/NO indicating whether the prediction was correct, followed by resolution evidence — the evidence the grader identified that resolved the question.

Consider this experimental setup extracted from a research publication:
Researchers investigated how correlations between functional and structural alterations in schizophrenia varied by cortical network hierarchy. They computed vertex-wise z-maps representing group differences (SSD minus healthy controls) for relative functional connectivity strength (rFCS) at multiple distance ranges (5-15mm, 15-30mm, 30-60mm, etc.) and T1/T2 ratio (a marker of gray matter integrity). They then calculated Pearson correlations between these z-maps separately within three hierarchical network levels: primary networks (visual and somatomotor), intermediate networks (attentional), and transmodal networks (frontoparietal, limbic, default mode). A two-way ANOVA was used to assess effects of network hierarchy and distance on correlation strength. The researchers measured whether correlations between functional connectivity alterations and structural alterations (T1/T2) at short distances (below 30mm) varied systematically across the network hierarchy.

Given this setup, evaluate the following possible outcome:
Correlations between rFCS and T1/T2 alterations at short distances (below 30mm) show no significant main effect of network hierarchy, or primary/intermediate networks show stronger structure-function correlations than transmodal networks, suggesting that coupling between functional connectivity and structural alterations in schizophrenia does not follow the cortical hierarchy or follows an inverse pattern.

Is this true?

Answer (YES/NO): YES